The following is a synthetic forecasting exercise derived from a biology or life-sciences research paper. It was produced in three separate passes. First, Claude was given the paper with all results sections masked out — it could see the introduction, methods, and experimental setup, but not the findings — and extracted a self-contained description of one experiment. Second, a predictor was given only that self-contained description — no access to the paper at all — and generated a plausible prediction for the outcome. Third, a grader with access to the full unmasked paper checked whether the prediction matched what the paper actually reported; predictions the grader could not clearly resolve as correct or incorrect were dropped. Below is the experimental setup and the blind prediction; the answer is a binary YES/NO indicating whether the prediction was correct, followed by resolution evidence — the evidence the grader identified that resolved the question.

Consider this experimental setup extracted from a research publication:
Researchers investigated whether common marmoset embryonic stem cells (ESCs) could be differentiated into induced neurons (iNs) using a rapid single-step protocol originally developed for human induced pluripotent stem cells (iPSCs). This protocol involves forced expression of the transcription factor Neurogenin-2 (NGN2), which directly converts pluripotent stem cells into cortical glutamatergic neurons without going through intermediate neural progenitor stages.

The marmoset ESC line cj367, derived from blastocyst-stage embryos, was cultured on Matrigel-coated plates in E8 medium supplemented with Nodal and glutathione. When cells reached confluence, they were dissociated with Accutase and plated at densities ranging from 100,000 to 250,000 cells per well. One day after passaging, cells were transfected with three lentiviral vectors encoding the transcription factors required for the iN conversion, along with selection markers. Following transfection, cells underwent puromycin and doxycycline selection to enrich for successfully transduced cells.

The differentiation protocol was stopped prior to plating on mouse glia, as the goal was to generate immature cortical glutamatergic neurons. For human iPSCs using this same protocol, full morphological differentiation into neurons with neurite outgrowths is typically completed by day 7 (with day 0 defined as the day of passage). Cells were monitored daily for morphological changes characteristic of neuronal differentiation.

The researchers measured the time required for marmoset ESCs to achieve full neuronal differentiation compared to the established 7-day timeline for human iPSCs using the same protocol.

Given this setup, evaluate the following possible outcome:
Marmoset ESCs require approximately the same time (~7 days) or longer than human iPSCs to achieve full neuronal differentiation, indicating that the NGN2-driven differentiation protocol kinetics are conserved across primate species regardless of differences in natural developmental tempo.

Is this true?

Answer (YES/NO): YES